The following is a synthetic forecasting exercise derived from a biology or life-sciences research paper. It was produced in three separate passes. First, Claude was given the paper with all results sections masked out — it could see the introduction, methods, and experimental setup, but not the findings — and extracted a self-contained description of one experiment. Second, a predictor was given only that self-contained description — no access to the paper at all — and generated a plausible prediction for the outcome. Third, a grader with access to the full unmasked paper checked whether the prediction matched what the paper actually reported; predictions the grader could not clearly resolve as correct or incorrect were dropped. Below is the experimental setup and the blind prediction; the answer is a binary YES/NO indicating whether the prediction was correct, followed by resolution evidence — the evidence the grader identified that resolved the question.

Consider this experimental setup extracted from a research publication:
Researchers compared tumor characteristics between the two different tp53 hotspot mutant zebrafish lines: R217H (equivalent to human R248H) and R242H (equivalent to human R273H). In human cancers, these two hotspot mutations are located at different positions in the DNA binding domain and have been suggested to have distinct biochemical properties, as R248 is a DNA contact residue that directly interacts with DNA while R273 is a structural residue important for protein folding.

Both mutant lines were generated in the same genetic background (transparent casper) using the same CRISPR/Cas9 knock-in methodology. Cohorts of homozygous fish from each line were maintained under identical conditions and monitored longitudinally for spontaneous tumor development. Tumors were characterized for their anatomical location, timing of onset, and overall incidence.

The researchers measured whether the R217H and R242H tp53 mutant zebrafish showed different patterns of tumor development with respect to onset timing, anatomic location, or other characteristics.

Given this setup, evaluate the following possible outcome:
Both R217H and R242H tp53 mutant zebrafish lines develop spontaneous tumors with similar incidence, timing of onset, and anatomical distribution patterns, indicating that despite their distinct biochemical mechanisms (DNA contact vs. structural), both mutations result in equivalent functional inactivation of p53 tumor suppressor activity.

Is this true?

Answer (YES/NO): NO